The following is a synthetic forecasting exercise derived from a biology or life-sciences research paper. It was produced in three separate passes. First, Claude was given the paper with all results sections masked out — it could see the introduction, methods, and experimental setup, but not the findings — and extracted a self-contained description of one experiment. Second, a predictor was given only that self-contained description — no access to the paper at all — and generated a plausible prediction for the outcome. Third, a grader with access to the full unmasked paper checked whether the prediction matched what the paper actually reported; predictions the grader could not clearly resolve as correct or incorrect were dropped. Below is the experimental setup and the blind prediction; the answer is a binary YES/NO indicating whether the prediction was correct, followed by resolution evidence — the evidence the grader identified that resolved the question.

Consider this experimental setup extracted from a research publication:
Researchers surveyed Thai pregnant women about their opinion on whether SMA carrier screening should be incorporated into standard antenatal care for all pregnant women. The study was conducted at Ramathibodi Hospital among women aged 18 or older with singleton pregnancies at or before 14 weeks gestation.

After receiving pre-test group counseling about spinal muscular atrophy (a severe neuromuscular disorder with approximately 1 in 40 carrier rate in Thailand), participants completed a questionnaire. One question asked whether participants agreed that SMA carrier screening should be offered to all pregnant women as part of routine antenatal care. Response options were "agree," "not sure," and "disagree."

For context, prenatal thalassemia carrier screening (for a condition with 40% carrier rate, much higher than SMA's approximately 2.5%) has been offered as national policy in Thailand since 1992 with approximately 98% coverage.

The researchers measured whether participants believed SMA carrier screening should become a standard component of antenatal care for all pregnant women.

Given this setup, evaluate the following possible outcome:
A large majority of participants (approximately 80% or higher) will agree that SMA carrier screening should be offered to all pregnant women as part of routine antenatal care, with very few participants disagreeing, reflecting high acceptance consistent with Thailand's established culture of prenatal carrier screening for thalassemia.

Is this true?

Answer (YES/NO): YES